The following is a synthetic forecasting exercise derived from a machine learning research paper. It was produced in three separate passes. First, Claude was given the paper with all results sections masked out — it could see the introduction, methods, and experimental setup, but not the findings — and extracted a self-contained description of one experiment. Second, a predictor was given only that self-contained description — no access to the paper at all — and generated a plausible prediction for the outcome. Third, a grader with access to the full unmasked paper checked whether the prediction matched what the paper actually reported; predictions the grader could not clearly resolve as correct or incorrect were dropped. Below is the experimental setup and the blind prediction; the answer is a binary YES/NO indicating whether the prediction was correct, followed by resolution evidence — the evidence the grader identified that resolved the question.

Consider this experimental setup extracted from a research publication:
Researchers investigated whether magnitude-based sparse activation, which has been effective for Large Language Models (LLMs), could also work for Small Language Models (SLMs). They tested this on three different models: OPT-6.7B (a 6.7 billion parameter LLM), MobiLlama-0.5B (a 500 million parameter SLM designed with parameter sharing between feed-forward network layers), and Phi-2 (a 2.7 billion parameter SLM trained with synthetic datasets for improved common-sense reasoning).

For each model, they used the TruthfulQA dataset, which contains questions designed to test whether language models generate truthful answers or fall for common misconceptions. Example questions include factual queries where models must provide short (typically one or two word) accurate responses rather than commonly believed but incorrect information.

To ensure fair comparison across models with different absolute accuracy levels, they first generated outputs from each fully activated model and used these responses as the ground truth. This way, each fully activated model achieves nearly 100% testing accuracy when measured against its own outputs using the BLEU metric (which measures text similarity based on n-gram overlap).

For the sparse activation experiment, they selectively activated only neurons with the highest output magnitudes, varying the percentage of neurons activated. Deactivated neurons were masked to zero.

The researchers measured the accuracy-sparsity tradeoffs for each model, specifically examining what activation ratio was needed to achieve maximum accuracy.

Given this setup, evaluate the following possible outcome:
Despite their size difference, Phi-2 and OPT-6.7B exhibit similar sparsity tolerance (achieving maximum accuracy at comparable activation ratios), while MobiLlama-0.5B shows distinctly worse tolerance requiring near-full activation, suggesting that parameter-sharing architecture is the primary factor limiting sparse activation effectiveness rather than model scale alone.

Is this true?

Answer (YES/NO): NO